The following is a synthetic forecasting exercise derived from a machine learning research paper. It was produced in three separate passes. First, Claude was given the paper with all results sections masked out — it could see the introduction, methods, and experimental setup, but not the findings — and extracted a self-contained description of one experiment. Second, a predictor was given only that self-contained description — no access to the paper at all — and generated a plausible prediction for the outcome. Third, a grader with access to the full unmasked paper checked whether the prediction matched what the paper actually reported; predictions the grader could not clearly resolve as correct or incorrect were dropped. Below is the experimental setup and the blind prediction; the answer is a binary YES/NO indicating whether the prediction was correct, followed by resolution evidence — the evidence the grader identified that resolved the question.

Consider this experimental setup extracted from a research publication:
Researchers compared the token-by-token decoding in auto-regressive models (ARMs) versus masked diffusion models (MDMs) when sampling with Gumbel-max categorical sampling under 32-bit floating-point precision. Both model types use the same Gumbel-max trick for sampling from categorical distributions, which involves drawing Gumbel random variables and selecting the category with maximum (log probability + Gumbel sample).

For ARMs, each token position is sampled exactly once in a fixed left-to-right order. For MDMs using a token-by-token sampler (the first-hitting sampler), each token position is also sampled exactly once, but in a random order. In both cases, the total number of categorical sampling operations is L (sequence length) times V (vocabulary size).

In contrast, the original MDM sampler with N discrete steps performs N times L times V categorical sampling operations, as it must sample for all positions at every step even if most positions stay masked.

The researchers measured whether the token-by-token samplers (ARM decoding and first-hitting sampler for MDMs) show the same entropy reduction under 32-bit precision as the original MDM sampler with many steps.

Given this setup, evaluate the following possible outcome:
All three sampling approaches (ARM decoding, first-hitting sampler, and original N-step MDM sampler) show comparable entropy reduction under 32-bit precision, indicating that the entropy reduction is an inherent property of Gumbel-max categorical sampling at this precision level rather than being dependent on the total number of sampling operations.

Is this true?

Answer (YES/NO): NO